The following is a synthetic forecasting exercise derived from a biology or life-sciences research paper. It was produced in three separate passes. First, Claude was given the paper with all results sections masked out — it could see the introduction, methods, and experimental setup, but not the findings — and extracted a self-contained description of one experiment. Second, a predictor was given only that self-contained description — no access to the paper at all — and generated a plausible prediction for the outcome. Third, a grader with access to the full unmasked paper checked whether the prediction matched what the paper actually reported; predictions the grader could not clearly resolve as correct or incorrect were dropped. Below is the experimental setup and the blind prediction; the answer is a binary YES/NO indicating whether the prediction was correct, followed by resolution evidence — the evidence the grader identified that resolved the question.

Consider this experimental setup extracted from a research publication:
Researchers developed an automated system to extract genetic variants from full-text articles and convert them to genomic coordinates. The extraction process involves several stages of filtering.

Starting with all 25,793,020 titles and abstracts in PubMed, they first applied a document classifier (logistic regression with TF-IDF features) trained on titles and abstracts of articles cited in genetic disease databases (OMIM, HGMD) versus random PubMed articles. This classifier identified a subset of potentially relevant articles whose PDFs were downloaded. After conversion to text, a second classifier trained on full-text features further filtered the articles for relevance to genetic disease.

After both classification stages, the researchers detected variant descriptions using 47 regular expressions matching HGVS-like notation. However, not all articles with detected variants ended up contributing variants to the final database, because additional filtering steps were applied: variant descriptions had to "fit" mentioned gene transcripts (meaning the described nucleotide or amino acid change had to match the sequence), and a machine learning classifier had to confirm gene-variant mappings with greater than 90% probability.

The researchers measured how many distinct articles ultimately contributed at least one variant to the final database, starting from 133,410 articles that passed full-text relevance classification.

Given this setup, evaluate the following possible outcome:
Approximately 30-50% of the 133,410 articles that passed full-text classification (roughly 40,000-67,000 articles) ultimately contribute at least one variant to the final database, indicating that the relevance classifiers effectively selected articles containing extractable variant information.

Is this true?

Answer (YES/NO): YES